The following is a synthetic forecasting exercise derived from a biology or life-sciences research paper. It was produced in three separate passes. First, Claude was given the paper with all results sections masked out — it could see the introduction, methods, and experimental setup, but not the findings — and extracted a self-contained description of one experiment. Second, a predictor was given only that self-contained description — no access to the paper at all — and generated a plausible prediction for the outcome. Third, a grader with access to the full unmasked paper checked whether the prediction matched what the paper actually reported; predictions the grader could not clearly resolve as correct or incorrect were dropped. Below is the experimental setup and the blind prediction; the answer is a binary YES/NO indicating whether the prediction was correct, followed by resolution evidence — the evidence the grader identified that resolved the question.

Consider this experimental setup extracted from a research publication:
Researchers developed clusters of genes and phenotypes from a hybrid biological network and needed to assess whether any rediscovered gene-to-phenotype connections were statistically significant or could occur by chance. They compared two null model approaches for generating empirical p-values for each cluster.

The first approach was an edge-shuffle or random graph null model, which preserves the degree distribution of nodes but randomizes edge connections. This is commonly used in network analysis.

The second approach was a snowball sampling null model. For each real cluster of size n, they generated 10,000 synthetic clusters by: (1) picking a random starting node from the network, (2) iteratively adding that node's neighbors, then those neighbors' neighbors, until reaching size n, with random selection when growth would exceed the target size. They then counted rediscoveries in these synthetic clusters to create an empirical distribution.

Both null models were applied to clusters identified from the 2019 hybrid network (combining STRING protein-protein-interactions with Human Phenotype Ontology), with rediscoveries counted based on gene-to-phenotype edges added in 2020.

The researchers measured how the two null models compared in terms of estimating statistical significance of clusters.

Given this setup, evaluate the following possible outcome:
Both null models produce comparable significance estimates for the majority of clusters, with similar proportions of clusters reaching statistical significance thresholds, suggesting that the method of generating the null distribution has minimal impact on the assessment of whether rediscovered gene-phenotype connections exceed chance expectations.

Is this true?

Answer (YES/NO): NO